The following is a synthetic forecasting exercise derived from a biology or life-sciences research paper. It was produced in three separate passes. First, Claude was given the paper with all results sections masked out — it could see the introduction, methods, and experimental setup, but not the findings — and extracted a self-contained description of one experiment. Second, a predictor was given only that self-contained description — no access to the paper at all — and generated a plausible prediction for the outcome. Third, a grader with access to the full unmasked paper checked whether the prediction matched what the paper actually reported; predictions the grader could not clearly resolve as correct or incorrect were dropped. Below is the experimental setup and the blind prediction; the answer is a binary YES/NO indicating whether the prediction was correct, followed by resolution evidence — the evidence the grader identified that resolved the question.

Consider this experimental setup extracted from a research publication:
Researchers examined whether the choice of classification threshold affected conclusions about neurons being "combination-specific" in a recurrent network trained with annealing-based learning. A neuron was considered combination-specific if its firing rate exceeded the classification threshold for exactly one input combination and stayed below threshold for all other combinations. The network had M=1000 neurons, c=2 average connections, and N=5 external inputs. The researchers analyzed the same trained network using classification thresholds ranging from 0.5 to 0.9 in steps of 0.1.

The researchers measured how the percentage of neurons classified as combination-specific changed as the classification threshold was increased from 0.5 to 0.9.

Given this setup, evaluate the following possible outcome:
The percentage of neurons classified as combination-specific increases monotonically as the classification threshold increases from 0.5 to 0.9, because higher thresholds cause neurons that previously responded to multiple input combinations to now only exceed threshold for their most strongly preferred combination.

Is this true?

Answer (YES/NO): NO